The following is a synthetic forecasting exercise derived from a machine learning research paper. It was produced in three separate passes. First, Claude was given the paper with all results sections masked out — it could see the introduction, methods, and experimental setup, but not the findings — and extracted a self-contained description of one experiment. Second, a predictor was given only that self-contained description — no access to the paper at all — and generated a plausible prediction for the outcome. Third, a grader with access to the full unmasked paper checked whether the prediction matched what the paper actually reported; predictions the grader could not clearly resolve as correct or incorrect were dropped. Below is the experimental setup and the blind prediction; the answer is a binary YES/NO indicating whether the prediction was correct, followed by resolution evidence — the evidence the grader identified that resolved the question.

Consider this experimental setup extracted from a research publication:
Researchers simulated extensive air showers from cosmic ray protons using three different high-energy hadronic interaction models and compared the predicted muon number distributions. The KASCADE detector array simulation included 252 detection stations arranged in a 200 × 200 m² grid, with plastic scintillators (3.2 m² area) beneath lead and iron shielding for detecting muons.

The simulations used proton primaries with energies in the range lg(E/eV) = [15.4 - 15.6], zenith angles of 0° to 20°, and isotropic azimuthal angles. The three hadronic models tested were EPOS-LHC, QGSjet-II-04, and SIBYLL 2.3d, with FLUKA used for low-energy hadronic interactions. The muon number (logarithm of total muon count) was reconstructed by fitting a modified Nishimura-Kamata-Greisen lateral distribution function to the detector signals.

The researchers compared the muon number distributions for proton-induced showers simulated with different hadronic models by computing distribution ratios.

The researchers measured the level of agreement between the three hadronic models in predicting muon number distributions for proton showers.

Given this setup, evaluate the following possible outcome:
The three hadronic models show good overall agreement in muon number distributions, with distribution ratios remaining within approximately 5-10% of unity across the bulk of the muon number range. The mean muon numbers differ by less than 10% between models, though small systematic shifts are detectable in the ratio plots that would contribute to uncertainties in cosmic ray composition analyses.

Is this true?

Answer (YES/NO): NO